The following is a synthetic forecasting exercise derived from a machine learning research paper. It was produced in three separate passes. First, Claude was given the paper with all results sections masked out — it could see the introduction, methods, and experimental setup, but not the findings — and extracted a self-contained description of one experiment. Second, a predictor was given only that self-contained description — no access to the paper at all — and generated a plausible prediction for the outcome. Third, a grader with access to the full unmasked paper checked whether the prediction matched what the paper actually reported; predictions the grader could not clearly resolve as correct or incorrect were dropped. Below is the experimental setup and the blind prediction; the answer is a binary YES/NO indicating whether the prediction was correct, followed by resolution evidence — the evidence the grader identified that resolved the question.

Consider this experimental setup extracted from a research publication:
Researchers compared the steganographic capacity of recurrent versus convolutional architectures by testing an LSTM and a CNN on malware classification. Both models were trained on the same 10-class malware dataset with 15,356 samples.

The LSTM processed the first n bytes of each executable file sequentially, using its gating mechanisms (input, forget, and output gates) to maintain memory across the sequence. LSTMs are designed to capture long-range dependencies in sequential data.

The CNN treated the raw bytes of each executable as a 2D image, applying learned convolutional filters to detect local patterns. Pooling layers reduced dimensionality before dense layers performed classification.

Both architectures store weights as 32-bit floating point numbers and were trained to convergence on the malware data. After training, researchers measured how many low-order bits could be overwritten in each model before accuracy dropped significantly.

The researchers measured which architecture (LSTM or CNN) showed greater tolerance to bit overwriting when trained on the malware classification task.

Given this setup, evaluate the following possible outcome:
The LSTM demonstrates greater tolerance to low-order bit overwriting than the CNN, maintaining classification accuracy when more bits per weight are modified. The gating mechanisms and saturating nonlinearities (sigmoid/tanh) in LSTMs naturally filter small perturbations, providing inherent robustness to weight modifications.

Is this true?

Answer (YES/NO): YES